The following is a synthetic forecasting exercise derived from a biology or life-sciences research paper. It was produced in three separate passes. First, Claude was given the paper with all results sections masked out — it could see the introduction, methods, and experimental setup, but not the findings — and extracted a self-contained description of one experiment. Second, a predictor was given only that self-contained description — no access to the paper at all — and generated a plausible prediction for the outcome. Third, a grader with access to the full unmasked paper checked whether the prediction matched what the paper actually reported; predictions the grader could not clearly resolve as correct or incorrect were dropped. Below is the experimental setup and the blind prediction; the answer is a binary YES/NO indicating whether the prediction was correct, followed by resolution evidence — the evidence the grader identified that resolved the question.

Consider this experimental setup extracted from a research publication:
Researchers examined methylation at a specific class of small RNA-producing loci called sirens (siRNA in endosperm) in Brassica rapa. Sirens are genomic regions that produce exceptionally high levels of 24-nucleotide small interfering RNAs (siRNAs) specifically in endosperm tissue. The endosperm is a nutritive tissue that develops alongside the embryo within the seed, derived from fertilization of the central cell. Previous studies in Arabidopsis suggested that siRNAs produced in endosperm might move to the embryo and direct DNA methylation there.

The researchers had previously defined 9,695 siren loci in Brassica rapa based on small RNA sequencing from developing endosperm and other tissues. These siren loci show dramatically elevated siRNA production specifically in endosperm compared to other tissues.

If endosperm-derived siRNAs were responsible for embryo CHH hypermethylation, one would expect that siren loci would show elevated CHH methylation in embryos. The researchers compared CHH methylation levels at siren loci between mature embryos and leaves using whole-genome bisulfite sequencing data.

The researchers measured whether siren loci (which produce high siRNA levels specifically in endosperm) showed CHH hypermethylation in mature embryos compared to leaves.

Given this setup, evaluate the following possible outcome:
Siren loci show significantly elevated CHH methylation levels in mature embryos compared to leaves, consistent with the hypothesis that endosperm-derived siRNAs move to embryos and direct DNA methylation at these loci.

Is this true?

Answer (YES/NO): NO